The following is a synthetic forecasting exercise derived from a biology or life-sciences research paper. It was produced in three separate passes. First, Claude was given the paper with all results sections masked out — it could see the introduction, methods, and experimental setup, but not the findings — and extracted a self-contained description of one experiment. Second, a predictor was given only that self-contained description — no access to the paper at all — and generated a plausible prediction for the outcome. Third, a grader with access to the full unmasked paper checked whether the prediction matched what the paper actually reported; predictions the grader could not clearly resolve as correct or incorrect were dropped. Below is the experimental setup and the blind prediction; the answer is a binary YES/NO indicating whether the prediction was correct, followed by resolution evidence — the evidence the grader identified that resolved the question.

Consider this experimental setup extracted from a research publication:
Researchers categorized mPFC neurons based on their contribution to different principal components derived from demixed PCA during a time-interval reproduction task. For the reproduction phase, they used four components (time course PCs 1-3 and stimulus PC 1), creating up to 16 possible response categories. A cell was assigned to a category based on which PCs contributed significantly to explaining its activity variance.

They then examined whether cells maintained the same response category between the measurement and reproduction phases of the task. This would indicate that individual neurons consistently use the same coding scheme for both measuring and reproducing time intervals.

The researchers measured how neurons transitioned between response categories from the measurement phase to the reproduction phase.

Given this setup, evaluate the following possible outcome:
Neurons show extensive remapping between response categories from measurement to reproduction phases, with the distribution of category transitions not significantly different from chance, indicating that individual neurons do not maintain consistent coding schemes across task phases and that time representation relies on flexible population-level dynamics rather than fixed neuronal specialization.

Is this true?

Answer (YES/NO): YES